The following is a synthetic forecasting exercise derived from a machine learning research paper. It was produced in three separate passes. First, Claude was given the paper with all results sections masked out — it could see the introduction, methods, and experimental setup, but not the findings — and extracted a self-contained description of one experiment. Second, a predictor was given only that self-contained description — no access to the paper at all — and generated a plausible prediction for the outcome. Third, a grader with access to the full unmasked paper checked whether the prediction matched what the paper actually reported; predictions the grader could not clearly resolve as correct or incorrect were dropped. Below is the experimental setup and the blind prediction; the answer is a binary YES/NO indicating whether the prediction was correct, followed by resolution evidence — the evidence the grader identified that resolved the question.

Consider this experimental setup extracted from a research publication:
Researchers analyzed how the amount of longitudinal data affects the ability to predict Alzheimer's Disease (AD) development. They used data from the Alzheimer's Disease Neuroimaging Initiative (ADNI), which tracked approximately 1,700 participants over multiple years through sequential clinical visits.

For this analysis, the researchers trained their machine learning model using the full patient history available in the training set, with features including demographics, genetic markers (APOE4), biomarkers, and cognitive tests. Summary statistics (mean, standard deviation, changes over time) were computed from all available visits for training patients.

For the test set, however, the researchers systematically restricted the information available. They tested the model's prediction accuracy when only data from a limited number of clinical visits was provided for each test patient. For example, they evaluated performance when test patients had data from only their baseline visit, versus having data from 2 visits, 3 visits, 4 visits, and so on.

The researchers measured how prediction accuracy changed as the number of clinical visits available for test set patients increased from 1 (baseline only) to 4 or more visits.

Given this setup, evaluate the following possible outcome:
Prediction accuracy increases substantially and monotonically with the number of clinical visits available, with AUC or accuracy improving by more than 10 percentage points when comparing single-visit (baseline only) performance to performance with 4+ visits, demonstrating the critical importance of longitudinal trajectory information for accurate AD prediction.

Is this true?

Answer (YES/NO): NO